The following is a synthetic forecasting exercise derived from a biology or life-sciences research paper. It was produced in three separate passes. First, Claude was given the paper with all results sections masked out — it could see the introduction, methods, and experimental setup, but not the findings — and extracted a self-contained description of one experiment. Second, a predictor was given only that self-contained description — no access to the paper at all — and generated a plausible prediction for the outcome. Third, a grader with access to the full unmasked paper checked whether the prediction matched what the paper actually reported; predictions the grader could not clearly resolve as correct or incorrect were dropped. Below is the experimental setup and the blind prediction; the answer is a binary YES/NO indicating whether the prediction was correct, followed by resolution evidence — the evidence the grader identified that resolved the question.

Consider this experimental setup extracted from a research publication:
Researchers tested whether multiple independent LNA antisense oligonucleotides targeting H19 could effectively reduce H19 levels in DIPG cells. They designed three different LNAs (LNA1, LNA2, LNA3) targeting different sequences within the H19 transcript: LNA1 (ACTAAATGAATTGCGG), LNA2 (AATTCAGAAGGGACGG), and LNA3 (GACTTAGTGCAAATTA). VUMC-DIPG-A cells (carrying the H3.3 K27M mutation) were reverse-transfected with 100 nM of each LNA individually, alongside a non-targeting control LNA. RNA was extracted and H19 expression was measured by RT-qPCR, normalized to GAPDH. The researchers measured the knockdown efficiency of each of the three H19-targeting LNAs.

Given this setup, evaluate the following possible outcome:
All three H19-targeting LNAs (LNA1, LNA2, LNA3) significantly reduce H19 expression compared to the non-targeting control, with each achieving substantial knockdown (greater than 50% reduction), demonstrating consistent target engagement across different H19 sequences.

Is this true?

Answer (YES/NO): NO